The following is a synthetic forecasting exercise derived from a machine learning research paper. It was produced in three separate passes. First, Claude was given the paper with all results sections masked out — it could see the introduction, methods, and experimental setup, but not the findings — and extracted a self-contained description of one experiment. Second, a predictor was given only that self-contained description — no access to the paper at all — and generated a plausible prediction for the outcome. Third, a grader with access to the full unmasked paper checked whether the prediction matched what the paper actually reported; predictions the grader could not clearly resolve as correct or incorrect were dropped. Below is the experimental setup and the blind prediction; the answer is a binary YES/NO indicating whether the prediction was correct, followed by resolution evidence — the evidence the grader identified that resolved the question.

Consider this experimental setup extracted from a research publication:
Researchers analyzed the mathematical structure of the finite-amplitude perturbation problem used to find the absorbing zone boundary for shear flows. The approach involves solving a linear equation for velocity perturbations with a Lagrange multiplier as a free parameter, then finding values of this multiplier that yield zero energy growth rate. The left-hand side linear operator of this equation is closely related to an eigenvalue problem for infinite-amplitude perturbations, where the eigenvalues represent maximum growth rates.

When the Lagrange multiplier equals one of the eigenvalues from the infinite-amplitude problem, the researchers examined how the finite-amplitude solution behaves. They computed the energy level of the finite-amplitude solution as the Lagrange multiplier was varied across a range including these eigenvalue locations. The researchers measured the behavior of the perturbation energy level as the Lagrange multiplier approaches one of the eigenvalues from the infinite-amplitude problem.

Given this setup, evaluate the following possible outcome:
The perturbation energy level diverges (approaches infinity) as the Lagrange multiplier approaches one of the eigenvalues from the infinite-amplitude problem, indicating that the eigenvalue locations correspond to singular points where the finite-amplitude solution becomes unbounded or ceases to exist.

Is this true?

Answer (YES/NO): YES